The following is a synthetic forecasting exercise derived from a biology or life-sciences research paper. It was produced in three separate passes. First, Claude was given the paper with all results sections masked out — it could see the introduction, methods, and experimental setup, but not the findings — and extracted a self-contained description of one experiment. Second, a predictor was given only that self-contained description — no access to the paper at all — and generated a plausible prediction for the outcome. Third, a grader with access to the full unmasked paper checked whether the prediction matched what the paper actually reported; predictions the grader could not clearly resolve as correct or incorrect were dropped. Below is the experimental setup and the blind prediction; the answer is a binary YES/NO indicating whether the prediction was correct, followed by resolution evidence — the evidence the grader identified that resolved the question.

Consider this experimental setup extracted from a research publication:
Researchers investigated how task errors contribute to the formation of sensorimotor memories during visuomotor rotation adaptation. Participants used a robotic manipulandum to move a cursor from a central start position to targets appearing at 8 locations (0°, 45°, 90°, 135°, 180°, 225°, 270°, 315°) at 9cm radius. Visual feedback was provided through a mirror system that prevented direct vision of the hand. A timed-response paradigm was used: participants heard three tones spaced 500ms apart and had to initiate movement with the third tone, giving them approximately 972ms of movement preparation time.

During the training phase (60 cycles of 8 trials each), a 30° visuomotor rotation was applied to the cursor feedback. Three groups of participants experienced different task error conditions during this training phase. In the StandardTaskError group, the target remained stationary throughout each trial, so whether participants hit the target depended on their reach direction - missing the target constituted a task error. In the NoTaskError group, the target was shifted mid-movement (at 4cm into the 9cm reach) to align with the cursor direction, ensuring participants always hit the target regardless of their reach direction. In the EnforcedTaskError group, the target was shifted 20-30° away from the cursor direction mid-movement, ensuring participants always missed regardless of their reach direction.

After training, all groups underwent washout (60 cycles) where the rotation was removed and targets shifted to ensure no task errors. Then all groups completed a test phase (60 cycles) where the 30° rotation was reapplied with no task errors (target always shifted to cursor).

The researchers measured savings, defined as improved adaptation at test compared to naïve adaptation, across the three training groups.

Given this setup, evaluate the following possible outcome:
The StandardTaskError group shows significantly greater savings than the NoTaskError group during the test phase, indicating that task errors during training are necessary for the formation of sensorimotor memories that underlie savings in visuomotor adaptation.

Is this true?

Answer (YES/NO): YES